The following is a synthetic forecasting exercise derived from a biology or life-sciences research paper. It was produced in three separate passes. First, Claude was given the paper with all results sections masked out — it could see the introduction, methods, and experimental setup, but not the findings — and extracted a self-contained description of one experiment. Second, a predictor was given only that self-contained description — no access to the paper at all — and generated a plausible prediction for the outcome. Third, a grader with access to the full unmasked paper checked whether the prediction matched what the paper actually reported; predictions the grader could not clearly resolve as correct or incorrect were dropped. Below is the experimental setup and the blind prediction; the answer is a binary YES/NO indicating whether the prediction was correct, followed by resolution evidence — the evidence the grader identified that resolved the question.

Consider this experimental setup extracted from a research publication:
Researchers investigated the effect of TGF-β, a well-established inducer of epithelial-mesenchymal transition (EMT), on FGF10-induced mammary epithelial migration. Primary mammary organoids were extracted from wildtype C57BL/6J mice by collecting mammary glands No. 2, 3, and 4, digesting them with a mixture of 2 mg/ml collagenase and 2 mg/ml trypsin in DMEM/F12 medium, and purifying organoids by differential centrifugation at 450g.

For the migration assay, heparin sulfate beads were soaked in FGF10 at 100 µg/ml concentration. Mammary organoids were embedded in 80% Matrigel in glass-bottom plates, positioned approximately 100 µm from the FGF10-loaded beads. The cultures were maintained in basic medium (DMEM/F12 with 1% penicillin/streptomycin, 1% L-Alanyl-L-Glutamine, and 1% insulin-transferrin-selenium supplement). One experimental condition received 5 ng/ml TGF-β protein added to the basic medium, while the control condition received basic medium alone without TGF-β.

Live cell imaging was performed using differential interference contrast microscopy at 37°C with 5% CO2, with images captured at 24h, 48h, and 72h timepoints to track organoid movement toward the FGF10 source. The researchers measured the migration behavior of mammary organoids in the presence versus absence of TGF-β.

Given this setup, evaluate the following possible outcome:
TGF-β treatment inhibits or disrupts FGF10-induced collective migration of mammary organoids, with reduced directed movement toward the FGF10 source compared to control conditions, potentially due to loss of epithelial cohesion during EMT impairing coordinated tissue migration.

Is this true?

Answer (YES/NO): YES